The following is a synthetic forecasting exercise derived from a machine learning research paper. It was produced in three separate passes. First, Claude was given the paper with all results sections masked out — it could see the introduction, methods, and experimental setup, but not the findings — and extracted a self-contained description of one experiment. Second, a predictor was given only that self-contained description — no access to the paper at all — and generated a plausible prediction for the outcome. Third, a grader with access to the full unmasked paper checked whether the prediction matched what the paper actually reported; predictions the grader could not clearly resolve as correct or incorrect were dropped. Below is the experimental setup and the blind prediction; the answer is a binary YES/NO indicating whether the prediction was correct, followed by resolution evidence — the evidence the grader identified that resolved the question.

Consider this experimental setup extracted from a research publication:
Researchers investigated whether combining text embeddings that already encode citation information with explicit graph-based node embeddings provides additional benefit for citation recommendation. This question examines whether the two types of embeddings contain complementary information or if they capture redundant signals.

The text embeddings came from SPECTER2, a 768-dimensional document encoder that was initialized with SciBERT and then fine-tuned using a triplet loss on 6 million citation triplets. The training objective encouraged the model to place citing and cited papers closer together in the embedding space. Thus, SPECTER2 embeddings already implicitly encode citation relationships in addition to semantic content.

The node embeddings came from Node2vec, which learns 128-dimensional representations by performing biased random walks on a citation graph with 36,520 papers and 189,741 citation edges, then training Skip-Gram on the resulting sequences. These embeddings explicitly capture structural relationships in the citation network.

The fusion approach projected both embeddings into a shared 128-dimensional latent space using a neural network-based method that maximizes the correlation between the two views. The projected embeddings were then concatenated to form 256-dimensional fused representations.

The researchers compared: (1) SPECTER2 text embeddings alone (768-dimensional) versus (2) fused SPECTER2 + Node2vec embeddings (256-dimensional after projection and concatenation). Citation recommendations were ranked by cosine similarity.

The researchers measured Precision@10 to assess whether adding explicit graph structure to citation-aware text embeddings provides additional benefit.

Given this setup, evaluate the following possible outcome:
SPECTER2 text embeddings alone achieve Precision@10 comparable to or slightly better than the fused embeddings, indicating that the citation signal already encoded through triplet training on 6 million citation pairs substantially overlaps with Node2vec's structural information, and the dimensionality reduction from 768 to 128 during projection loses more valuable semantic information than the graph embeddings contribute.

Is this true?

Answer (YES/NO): NO